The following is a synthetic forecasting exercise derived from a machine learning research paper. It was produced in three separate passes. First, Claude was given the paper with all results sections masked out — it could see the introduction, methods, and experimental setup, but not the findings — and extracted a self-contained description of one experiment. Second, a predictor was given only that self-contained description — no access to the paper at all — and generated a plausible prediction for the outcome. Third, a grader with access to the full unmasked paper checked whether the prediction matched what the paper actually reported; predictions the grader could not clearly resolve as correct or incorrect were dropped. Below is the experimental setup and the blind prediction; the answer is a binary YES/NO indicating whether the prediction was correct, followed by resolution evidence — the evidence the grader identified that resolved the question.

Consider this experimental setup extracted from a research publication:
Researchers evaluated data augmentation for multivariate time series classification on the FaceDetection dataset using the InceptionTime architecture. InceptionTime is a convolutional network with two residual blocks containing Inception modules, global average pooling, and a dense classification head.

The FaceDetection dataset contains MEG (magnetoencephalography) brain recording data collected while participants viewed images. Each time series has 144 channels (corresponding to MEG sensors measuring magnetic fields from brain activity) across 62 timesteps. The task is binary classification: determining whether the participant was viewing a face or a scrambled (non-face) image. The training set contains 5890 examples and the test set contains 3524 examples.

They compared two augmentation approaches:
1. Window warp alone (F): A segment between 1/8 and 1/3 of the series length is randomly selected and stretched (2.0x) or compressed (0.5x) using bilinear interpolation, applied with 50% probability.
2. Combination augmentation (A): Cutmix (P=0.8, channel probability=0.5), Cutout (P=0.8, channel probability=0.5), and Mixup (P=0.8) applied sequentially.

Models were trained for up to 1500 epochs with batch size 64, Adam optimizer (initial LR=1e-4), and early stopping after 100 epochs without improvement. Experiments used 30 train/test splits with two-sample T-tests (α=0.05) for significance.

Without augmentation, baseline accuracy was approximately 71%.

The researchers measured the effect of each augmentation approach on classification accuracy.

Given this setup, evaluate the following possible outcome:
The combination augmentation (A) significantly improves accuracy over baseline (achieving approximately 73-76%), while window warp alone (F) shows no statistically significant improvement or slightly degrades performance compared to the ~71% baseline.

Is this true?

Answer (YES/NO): NO